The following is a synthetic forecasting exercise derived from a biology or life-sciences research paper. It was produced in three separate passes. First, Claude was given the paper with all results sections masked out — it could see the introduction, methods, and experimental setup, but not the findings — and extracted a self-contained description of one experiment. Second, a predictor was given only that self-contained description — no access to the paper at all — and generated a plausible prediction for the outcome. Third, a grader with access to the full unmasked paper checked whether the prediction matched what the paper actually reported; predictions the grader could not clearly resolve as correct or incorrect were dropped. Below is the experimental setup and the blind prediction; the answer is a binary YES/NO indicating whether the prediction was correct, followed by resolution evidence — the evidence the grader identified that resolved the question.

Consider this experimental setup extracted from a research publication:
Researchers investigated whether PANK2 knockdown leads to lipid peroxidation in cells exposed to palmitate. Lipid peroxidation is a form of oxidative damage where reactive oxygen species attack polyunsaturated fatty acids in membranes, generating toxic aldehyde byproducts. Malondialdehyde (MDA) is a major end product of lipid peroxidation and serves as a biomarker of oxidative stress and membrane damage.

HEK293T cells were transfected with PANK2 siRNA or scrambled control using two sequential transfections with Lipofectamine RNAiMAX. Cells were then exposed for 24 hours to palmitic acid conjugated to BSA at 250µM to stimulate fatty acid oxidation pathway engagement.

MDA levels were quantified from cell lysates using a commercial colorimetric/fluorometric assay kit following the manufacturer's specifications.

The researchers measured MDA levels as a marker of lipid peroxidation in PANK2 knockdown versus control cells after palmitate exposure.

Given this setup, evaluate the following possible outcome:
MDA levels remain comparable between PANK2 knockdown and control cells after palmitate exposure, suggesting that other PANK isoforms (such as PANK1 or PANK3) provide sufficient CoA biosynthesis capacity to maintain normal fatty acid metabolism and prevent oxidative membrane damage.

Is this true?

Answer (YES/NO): NO